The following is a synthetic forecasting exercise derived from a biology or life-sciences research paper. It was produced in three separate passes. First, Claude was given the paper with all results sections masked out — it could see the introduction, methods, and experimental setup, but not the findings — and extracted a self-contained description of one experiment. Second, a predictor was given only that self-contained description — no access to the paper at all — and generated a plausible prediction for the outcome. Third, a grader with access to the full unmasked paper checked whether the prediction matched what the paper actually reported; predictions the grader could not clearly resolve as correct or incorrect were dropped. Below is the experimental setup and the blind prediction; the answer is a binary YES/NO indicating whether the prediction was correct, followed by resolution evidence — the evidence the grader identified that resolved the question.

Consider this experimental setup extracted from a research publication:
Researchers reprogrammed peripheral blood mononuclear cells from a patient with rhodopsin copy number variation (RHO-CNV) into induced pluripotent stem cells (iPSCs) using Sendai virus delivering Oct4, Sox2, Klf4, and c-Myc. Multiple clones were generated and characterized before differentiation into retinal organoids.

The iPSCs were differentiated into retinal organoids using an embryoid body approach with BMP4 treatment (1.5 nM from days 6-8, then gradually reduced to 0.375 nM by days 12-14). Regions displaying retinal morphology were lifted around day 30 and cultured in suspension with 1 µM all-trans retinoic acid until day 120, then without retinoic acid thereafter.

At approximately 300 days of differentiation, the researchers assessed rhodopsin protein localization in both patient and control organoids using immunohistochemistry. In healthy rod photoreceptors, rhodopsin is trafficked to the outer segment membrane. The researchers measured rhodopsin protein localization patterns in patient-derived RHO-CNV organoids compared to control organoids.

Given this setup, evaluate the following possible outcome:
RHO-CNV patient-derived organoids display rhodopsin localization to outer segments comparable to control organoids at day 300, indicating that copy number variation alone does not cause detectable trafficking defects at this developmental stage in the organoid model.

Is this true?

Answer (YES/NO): NO